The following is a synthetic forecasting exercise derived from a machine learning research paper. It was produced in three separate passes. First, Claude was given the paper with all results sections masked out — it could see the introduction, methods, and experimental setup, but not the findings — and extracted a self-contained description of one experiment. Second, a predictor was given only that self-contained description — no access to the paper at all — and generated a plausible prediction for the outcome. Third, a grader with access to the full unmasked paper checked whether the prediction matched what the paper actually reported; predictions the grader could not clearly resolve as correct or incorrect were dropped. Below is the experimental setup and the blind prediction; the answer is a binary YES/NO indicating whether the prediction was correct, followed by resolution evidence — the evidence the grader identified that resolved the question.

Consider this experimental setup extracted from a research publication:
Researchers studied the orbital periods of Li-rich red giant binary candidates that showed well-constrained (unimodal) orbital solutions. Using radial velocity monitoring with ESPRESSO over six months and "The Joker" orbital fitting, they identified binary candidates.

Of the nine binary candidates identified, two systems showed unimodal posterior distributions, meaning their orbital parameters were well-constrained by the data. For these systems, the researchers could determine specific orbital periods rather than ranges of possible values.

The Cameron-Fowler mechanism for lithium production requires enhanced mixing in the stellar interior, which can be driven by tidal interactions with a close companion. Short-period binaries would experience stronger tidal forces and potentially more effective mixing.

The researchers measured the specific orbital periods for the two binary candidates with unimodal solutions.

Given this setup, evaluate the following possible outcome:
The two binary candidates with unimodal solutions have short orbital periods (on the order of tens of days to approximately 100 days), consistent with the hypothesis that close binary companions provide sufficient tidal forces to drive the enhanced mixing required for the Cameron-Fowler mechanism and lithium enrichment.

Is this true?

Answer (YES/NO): NO